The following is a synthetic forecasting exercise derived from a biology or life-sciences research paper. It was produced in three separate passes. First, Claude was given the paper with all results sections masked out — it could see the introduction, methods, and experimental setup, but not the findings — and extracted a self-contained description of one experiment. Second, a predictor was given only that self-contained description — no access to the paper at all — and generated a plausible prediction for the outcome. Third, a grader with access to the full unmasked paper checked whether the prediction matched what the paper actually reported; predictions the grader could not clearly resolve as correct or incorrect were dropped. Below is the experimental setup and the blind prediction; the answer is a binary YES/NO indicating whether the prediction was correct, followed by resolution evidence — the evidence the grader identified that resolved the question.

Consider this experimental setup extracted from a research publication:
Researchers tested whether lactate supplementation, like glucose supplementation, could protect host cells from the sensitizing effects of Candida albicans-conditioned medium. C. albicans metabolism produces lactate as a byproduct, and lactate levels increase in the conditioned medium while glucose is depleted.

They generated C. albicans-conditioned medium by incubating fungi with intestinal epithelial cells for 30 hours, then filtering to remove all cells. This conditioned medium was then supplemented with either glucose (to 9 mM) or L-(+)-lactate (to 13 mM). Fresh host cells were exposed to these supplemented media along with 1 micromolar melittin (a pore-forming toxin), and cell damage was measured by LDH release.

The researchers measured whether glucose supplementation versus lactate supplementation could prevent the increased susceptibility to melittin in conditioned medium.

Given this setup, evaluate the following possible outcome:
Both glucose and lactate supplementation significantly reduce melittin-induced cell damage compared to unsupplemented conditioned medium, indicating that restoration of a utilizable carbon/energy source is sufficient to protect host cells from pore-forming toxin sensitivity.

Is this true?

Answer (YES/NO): NO